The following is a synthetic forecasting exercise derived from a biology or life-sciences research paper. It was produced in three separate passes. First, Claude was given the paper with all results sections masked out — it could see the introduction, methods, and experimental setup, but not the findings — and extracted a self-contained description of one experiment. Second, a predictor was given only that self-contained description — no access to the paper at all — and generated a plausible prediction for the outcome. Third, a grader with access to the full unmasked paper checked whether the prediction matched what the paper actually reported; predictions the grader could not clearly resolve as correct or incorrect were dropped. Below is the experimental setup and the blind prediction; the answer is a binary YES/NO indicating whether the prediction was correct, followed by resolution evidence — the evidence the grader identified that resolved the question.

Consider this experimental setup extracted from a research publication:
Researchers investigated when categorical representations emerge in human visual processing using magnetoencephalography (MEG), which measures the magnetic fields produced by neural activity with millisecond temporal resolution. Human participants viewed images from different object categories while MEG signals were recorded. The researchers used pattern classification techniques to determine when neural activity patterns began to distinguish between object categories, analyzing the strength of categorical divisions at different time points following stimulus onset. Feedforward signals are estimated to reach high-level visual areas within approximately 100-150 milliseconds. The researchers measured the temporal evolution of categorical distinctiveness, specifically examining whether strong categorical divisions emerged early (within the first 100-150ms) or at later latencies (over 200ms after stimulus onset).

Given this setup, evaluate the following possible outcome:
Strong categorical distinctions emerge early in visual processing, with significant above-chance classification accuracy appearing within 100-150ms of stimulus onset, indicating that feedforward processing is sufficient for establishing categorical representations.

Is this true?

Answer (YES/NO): NO